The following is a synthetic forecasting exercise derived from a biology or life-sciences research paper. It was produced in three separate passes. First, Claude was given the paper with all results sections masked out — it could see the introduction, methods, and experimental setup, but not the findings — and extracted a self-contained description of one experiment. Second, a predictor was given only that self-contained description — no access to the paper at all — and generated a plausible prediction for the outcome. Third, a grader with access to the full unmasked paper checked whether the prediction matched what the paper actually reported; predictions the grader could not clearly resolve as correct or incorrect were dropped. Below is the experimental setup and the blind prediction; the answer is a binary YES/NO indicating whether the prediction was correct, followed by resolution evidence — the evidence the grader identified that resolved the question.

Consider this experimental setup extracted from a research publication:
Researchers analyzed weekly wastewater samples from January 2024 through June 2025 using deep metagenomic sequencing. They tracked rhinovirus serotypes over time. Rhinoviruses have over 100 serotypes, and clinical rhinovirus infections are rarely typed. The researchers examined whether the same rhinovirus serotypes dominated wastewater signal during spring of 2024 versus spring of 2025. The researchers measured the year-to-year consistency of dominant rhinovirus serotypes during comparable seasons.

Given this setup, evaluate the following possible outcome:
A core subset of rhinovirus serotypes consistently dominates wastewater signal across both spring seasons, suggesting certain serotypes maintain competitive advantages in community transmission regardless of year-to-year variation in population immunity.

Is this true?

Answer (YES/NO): NO